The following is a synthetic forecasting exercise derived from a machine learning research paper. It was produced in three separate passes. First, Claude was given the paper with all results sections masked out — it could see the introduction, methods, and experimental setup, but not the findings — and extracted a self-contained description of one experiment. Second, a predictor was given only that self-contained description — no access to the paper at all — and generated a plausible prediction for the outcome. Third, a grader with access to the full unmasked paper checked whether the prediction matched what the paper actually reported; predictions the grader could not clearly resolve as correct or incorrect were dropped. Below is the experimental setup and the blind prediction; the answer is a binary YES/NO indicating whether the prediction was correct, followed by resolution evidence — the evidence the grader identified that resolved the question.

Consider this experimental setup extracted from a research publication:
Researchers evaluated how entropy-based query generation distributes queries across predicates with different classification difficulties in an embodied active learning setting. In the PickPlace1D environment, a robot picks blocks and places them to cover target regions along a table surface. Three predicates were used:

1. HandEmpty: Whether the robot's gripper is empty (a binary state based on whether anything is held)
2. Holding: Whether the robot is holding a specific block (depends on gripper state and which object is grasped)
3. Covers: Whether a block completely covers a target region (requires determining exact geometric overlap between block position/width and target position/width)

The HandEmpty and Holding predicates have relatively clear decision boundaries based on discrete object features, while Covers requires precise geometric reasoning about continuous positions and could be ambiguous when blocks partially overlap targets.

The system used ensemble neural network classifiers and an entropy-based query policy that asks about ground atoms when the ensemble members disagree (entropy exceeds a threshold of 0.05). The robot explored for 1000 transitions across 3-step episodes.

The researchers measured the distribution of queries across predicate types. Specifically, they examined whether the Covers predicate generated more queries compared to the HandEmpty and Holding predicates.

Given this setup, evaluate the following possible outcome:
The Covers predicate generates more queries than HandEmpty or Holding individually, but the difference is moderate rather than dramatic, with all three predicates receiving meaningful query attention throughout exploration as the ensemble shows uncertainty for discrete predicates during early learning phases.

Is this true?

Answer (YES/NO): NO